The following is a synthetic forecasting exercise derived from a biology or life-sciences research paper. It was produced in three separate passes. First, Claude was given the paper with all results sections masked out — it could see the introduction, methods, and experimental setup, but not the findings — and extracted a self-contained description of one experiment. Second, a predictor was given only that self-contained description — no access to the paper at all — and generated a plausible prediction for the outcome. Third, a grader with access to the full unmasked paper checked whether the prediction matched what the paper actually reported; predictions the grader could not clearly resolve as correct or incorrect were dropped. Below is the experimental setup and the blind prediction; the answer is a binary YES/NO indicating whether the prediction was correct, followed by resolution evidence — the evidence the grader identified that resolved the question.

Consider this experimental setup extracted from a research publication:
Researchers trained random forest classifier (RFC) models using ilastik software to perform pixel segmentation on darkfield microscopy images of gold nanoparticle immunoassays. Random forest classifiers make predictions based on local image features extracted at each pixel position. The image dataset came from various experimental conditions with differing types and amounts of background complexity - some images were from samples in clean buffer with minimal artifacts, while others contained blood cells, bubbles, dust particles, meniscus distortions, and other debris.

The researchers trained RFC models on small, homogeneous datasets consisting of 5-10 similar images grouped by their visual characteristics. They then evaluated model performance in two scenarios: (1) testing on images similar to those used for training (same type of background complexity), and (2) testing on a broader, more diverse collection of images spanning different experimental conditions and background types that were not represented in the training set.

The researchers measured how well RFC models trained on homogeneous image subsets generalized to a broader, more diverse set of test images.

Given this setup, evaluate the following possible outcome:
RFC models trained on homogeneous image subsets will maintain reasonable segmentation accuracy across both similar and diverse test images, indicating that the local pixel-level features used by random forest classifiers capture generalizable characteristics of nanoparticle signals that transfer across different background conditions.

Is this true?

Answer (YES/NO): NO